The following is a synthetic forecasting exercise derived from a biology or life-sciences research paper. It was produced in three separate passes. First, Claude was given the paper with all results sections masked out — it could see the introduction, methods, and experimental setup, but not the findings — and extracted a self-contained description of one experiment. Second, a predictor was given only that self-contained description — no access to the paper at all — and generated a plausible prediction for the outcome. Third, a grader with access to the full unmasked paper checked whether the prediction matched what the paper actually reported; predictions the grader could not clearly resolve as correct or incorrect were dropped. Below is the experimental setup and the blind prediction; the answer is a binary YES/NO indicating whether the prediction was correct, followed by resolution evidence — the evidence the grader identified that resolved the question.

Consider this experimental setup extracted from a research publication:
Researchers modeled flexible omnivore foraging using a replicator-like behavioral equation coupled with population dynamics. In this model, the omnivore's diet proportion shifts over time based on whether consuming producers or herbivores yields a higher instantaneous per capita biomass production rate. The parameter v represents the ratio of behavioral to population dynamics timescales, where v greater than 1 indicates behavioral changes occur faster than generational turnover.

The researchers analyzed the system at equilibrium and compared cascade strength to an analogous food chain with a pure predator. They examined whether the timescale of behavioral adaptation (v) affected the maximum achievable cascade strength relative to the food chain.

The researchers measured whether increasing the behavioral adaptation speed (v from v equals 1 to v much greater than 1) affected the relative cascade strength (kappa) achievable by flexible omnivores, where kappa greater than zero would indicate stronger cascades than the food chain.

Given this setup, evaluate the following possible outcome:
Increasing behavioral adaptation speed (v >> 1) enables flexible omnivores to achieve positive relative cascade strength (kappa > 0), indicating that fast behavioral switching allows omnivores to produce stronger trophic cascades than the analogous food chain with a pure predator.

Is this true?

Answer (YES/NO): NO